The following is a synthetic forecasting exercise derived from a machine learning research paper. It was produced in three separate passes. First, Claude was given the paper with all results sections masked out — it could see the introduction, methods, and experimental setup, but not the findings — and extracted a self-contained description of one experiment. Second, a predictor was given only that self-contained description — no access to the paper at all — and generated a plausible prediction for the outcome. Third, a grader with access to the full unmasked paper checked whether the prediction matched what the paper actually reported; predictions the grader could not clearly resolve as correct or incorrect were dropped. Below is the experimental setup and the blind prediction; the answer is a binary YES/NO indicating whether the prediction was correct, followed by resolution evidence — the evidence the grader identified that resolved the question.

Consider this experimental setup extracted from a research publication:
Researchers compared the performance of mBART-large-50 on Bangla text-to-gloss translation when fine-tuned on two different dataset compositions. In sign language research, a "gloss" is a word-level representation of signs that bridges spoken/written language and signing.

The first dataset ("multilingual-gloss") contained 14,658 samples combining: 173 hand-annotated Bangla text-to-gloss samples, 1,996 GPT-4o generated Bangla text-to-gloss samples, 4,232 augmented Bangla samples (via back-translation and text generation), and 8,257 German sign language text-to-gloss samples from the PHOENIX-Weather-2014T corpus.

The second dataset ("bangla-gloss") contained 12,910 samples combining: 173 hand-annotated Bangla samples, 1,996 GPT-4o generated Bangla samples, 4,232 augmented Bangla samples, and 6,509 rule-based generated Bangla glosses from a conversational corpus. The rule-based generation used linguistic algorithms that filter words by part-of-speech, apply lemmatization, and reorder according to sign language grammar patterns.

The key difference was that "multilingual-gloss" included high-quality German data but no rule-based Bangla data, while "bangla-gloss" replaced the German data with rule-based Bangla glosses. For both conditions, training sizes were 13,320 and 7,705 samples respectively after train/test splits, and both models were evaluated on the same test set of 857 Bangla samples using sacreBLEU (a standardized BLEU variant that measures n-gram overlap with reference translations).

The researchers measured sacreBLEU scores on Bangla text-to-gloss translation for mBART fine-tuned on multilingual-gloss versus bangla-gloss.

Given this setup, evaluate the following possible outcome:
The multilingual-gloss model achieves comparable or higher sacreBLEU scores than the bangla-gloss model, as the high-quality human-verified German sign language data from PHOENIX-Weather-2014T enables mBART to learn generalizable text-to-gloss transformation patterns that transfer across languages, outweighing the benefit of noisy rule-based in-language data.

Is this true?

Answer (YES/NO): NO